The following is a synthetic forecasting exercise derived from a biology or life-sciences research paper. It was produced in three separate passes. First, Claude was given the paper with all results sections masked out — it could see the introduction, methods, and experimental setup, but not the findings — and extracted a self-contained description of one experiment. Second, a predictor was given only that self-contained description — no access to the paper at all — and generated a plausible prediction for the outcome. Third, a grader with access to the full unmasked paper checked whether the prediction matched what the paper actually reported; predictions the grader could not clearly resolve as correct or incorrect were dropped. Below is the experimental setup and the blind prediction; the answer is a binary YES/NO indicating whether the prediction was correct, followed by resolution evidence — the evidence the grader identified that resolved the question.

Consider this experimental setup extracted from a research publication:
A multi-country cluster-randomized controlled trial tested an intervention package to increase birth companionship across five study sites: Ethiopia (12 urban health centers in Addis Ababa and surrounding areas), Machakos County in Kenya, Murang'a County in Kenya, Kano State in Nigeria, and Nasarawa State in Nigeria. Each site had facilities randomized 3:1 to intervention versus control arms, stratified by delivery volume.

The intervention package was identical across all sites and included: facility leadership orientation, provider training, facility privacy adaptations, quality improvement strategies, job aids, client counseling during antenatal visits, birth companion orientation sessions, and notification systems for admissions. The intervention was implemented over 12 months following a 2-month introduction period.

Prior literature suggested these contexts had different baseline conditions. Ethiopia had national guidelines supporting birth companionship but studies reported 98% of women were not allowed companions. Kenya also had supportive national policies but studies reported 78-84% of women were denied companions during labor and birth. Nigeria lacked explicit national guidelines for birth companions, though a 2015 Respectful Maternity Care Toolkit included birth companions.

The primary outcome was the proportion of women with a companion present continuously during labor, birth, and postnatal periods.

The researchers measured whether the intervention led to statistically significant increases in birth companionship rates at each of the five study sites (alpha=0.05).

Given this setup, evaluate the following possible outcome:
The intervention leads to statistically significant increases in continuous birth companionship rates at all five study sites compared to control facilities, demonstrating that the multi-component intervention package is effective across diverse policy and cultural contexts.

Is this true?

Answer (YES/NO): NO